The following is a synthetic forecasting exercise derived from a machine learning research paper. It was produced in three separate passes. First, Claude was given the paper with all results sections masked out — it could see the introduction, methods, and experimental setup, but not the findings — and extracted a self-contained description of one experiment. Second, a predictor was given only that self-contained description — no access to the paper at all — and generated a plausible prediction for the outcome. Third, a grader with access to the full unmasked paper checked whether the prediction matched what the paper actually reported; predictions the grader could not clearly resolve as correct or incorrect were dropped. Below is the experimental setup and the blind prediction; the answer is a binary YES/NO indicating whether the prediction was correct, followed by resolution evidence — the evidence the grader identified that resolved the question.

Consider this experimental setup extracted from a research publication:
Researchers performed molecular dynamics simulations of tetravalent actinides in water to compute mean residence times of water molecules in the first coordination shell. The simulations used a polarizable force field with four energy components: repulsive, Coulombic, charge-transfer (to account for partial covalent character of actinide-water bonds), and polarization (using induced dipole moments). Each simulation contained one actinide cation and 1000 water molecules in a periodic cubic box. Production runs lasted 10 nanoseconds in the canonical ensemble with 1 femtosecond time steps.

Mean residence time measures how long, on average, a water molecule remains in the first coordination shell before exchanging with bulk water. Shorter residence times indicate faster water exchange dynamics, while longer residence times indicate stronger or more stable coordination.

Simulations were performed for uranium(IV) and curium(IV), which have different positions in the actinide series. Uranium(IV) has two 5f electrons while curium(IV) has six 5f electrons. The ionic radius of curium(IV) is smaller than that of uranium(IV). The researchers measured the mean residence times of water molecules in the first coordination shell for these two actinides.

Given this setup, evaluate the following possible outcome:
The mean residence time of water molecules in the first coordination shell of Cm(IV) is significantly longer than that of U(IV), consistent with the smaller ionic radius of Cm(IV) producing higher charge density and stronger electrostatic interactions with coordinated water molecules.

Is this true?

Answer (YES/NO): NO